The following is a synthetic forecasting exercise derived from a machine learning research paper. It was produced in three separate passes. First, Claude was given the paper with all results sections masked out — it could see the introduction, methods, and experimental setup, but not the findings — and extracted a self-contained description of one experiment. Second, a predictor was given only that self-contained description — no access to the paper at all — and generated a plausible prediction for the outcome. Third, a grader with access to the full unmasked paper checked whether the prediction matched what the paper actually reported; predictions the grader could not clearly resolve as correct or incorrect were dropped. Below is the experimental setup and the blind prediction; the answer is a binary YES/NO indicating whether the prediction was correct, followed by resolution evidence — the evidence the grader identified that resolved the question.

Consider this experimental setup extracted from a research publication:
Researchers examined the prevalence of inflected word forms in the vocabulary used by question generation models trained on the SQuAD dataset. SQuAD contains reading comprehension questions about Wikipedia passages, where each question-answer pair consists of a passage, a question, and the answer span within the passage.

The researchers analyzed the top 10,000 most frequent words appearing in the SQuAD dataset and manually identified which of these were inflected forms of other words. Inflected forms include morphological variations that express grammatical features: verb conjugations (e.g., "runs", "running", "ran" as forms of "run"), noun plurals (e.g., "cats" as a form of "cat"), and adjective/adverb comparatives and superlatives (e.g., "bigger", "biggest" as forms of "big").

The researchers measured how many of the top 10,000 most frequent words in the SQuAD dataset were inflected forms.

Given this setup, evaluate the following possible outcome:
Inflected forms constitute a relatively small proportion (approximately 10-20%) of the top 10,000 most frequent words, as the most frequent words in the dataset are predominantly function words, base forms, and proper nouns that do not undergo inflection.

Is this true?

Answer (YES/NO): NO